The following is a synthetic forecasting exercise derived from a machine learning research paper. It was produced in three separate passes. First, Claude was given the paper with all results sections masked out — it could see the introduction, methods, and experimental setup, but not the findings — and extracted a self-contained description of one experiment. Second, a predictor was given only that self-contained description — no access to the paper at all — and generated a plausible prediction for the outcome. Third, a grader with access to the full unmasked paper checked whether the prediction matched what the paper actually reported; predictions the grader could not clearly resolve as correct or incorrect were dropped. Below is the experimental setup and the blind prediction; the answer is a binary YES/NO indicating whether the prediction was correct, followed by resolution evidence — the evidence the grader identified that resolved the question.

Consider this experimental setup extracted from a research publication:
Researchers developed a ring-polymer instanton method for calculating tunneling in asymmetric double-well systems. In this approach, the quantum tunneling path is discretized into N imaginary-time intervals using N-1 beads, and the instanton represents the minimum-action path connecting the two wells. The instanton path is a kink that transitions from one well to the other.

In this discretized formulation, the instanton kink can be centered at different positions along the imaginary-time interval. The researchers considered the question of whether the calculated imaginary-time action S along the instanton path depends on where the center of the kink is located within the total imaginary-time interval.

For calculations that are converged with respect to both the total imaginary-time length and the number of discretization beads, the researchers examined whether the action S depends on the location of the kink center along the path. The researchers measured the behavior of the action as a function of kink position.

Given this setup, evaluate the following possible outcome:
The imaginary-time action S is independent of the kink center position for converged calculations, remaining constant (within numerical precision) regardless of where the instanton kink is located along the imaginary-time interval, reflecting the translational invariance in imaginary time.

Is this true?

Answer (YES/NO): YES